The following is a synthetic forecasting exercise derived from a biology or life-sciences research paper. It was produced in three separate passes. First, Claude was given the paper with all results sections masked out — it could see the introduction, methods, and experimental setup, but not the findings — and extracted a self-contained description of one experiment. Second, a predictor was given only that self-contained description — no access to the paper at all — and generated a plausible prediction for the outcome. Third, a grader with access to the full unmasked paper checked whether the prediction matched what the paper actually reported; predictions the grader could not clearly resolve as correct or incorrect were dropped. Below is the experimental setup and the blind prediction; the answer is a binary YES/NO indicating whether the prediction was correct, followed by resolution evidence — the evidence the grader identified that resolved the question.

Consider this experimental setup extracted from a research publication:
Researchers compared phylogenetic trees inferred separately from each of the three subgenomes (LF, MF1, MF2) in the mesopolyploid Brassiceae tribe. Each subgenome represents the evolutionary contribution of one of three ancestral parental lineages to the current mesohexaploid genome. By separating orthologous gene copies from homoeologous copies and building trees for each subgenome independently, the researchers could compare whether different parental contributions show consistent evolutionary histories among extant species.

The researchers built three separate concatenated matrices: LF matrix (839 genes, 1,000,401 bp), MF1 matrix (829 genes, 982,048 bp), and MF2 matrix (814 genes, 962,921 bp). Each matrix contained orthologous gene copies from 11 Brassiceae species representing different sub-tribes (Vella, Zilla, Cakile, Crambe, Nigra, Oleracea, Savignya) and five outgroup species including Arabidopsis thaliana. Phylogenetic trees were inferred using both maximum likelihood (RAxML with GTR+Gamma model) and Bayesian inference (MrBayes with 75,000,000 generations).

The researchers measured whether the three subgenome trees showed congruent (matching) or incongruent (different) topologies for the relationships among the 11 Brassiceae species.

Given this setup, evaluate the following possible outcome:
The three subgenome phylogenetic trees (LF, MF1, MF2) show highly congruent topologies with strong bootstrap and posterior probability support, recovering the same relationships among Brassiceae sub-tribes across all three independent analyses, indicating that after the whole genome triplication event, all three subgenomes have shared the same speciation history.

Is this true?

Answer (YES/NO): YES